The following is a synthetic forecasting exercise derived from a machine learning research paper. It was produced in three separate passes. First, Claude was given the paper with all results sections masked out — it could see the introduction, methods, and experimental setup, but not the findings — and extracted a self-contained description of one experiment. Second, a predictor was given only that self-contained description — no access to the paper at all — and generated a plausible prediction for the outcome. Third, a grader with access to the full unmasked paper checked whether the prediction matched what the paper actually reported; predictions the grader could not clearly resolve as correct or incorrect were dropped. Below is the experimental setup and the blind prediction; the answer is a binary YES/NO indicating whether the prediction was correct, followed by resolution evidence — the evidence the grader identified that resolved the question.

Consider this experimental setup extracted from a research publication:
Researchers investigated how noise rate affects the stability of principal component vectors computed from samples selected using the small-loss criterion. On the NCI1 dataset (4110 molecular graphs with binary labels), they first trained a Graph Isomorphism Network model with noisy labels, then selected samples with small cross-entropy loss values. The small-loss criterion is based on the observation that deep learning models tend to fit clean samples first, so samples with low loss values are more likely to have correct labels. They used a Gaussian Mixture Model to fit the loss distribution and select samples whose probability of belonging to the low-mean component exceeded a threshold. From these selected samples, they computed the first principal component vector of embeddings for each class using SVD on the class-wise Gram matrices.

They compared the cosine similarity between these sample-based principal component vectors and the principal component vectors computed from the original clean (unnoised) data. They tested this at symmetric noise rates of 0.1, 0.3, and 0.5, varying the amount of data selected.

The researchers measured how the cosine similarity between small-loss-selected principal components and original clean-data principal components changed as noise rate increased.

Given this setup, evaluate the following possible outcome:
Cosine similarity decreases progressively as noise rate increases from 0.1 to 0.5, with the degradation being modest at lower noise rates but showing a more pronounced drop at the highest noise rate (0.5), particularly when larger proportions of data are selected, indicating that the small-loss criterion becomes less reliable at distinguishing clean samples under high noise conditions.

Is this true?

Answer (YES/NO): NO